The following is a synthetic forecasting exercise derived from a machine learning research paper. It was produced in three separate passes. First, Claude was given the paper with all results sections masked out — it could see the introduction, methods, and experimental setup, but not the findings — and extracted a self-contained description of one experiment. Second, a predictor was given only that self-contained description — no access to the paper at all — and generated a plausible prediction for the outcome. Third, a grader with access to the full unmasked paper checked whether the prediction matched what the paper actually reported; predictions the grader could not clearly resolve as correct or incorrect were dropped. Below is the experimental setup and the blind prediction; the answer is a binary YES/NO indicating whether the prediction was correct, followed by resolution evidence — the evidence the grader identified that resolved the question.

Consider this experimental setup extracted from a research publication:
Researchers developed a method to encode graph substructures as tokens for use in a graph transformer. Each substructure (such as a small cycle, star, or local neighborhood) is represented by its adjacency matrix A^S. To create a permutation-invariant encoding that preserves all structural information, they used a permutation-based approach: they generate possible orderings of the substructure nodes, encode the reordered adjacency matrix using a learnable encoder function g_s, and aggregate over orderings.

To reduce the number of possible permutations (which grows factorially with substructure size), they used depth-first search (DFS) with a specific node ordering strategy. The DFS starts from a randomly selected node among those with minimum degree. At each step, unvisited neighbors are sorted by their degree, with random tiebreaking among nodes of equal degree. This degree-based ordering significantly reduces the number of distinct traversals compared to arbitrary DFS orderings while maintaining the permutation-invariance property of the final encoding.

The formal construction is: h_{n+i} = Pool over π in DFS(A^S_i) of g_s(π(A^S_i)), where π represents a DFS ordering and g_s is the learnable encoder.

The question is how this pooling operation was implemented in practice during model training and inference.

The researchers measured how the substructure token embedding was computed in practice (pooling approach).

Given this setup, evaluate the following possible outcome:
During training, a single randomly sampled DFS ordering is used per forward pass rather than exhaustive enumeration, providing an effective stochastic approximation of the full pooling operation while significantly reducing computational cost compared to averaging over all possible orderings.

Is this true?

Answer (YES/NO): YES